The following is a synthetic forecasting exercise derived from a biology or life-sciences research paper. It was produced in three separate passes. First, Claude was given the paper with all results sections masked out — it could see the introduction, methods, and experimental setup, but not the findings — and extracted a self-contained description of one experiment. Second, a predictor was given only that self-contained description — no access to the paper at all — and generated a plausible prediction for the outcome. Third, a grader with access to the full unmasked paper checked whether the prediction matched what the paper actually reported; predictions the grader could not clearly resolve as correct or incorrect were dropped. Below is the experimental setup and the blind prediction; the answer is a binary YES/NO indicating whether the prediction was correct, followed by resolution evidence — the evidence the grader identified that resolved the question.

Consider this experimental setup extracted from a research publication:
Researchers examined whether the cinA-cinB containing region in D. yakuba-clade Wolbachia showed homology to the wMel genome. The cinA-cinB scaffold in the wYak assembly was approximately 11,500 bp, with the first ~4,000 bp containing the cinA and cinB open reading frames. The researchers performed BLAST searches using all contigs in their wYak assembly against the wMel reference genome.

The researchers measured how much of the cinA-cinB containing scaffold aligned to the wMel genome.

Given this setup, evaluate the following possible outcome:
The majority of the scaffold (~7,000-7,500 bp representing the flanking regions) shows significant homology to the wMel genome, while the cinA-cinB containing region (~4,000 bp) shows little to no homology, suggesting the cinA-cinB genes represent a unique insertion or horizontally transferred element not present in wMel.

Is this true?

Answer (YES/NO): YES